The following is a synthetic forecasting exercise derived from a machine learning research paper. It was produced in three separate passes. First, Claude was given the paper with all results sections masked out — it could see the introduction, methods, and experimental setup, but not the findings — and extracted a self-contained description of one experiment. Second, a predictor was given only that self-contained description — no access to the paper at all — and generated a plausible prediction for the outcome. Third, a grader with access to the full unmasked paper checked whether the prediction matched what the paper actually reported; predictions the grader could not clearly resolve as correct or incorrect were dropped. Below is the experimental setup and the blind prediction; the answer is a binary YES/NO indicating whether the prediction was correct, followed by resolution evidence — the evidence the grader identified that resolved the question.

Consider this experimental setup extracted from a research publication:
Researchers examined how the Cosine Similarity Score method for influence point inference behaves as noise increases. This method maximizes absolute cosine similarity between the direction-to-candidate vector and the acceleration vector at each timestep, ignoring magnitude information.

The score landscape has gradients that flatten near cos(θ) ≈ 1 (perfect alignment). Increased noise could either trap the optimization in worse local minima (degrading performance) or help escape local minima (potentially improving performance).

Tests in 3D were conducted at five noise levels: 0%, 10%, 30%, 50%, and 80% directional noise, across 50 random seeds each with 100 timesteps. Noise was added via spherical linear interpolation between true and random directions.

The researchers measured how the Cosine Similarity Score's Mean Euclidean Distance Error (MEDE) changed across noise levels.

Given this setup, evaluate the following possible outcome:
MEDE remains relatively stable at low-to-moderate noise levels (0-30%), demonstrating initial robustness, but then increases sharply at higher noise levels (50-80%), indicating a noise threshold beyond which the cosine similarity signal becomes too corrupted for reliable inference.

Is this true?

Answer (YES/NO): NO